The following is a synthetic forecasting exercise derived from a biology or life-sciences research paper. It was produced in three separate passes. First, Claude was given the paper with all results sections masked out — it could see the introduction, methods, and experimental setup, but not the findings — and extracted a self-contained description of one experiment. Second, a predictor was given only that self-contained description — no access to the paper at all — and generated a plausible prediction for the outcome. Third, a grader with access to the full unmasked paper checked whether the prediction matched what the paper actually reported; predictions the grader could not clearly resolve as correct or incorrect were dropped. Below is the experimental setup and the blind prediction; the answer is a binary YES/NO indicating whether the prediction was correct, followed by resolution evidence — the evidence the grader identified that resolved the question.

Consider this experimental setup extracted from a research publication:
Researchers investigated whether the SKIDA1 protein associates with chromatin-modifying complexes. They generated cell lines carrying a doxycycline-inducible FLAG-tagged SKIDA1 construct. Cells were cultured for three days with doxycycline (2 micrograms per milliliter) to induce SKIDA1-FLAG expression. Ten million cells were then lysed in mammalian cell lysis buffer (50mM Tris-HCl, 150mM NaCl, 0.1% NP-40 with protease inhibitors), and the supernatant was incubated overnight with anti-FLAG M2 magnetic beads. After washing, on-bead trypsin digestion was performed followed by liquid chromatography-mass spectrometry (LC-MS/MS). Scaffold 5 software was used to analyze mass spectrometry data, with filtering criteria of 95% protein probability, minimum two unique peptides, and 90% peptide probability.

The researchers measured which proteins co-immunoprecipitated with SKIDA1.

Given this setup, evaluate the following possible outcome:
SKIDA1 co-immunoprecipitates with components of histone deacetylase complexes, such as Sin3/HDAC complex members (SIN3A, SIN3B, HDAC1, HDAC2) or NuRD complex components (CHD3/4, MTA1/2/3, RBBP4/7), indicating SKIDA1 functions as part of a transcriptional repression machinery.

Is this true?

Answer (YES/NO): NO